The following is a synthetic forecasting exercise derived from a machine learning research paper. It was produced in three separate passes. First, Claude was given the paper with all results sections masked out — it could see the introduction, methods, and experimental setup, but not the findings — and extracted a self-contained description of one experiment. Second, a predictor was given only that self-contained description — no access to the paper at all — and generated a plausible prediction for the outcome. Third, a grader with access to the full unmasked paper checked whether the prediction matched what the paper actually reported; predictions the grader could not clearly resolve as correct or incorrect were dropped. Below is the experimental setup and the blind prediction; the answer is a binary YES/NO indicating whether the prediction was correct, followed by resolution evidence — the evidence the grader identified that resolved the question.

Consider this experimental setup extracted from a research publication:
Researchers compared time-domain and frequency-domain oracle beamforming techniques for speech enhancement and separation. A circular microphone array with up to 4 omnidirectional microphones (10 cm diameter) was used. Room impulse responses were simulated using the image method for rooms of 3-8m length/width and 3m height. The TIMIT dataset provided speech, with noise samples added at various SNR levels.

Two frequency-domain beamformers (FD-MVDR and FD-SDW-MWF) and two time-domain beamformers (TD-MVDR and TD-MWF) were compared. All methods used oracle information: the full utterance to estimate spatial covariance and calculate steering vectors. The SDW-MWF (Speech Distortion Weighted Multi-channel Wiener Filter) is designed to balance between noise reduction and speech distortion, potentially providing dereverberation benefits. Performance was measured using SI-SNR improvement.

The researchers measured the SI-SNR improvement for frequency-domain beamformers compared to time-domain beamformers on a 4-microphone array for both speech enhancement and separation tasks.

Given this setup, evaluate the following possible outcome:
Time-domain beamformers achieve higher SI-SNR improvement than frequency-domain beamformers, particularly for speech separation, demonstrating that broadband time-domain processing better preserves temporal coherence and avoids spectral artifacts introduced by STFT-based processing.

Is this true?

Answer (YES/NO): NO